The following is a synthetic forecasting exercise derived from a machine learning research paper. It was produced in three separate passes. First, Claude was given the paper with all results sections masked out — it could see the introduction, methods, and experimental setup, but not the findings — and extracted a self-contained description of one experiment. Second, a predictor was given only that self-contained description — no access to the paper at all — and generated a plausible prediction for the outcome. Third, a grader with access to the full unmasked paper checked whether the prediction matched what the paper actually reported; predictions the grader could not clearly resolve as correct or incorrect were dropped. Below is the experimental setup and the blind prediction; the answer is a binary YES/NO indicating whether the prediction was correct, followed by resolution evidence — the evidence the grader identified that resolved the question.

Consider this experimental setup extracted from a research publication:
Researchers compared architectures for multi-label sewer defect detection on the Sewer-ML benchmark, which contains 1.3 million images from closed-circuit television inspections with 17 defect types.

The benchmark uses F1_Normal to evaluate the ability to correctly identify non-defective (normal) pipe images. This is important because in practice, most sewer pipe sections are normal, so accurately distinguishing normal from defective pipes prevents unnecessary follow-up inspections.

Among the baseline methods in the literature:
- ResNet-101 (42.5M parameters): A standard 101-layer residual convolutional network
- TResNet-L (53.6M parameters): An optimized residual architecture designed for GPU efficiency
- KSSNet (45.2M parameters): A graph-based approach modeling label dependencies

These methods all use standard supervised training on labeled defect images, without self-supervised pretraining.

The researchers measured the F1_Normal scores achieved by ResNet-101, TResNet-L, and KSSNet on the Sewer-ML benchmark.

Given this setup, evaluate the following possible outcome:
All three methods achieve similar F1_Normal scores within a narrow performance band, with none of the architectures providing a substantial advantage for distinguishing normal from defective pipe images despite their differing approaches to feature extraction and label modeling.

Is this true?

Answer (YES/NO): YES